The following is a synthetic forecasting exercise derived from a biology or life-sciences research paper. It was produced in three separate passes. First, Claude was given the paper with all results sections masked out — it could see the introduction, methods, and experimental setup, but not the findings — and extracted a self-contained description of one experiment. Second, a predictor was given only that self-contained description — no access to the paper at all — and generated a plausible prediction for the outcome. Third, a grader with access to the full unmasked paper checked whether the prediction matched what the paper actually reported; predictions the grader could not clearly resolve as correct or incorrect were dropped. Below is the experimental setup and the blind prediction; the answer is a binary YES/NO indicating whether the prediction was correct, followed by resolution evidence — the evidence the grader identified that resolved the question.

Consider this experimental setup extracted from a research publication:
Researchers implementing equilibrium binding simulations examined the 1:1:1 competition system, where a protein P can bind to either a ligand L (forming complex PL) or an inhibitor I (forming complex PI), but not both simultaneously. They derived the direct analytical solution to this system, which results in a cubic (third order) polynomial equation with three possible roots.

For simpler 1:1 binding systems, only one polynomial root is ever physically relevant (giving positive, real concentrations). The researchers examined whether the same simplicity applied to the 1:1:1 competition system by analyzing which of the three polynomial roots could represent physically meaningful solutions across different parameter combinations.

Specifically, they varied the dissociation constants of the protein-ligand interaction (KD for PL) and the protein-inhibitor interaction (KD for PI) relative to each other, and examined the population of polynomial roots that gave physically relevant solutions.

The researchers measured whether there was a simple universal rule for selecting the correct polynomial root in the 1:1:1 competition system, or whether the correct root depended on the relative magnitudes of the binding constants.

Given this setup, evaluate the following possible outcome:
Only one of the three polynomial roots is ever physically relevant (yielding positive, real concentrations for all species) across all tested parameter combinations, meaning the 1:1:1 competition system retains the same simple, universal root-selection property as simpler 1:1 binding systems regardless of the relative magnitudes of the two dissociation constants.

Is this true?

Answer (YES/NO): NO